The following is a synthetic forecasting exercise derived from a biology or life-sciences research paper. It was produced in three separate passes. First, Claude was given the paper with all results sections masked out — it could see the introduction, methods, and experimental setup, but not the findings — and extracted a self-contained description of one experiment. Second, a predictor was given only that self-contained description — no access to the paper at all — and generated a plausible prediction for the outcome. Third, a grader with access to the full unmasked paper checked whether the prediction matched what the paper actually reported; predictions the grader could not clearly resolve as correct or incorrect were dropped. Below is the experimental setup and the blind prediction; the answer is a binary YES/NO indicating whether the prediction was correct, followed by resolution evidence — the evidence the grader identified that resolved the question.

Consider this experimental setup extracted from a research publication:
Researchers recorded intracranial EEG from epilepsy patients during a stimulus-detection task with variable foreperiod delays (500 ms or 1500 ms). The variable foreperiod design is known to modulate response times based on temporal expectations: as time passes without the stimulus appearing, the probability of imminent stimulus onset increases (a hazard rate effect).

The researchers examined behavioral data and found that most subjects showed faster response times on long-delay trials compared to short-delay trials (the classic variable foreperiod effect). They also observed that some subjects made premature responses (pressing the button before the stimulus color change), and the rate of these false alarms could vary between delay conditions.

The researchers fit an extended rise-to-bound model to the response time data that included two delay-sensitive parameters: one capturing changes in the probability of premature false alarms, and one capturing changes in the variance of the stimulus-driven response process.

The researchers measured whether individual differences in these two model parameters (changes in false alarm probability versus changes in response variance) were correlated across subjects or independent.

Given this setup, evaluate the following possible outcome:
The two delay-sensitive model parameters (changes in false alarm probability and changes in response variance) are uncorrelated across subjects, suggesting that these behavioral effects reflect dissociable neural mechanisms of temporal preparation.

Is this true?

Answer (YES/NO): YES